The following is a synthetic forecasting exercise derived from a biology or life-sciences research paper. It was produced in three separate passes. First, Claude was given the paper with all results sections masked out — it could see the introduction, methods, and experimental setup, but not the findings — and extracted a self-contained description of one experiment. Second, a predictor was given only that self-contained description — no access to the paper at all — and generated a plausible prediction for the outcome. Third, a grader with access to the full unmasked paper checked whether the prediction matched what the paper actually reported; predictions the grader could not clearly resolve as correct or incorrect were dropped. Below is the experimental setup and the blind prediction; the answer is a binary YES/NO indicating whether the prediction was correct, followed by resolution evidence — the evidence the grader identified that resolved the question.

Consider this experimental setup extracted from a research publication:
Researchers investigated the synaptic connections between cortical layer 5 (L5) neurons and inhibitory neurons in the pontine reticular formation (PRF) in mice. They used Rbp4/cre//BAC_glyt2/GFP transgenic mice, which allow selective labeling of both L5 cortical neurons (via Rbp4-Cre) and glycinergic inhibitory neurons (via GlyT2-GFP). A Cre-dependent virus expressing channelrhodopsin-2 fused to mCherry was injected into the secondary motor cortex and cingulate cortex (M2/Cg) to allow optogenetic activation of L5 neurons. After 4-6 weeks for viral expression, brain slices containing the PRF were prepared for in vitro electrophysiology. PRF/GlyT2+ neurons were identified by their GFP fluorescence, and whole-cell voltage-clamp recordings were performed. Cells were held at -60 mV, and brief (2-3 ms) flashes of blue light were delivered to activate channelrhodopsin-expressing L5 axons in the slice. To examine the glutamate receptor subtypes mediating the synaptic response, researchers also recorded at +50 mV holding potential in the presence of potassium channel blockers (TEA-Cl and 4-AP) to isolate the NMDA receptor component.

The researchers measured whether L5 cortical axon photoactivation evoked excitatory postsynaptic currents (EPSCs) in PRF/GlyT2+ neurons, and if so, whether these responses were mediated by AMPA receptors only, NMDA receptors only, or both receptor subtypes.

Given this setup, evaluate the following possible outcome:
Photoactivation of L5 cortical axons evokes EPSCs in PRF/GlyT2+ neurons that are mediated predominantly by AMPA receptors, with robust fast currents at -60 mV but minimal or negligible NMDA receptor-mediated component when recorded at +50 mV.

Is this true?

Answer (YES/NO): NO